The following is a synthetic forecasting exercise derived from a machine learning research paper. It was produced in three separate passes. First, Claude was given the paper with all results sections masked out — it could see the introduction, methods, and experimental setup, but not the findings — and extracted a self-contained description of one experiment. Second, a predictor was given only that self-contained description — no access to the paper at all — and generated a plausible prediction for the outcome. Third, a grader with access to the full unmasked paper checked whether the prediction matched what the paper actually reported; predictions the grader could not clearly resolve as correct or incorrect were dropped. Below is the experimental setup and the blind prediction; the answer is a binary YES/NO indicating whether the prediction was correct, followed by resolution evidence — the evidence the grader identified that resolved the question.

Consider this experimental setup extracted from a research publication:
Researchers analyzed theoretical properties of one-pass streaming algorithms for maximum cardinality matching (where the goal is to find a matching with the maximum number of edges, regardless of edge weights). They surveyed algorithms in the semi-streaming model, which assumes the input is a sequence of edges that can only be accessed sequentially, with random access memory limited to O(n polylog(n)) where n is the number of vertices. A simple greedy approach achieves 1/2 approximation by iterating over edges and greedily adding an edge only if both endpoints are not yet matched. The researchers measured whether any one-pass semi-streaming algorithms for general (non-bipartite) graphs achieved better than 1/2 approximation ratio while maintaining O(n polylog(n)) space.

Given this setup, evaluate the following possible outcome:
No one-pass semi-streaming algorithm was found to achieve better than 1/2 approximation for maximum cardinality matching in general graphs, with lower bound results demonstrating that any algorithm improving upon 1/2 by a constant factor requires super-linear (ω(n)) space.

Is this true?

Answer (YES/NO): NO